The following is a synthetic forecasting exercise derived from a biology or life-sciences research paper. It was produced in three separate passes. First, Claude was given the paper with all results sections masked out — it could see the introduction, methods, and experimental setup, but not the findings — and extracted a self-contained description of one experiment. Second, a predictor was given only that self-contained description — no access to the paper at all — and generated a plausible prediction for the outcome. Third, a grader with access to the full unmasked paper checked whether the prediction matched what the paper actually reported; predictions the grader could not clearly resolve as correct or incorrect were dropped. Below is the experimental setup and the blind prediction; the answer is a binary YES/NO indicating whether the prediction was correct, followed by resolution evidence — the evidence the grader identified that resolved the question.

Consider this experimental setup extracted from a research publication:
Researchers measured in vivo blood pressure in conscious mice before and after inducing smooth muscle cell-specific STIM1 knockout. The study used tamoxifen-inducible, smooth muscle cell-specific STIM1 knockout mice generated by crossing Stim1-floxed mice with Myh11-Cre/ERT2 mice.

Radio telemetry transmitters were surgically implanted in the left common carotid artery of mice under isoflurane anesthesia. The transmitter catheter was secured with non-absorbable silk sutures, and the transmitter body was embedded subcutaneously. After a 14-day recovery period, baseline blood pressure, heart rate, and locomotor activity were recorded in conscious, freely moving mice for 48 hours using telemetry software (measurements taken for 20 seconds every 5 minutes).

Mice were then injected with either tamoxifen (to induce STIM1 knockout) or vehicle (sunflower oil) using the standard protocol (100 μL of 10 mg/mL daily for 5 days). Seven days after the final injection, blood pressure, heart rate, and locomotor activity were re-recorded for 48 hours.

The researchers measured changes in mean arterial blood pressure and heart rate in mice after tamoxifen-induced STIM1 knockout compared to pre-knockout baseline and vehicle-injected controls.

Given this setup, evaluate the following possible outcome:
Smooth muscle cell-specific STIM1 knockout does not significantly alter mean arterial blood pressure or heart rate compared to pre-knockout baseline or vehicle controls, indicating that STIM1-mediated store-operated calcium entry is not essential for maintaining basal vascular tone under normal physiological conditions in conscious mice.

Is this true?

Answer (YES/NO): NO